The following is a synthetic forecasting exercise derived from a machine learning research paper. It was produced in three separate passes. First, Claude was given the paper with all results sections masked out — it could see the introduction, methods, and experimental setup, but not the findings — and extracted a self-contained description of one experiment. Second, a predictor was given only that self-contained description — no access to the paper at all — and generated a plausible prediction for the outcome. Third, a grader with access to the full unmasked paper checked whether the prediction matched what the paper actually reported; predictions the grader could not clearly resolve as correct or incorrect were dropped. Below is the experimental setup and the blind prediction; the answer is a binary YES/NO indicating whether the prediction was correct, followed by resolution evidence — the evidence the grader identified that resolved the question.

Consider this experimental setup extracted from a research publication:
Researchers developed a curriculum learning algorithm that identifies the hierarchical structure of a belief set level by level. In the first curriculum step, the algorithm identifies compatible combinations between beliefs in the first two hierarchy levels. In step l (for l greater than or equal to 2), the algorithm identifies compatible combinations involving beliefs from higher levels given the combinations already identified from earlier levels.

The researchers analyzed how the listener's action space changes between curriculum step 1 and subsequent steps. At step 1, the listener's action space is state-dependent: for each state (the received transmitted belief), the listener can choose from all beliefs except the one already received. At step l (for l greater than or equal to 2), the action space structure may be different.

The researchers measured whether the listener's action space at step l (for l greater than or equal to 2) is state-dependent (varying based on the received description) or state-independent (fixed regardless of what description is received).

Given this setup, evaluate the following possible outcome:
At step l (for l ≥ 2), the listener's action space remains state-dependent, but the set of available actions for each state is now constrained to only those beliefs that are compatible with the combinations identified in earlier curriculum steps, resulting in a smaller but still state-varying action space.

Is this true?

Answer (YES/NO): NO